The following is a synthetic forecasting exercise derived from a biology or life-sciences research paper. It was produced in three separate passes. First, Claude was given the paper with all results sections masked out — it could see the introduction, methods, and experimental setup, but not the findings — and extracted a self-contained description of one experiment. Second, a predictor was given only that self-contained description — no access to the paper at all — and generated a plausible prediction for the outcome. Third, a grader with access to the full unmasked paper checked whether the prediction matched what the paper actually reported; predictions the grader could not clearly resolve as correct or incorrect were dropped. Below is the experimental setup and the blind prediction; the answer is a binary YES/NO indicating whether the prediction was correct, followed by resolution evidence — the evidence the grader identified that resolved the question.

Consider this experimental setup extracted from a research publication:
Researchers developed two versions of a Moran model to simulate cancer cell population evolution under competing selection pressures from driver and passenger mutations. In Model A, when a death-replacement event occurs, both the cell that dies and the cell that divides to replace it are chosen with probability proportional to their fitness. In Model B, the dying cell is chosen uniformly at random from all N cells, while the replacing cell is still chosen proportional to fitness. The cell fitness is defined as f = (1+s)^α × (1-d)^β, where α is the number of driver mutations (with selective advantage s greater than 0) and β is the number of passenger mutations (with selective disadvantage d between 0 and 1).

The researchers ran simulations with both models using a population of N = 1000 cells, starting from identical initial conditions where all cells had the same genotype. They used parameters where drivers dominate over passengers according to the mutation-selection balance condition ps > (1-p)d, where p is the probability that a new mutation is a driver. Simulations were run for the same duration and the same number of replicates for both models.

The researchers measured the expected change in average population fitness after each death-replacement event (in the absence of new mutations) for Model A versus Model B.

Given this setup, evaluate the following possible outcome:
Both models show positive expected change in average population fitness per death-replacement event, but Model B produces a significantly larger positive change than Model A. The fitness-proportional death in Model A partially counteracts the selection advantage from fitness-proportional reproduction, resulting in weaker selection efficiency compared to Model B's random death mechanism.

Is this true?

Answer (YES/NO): NO